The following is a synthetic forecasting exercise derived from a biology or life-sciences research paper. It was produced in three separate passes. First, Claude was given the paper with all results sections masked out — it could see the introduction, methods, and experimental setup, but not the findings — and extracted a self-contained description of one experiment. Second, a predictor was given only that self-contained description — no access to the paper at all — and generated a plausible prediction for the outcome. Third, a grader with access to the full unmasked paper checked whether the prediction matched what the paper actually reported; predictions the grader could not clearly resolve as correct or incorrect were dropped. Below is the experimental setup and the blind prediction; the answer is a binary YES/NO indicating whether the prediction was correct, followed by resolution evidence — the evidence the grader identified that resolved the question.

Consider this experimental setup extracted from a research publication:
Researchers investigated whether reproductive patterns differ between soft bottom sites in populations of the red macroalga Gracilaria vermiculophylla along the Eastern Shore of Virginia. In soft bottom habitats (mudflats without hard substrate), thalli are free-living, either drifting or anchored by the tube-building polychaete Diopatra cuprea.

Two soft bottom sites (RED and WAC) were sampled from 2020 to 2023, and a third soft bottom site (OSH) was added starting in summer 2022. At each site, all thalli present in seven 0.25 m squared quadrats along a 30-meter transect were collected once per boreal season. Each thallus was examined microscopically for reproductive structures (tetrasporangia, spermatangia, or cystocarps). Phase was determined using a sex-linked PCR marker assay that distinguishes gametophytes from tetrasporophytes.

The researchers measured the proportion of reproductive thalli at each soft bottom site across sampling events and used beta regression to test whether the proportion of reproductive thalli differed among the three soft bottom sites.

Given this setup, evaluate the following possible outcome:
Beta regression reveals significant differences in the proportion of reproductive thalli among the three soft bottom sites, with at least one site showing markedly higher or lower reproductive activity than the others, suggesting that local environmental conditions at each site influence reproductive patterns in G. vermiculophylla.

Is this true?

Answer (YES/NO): YES